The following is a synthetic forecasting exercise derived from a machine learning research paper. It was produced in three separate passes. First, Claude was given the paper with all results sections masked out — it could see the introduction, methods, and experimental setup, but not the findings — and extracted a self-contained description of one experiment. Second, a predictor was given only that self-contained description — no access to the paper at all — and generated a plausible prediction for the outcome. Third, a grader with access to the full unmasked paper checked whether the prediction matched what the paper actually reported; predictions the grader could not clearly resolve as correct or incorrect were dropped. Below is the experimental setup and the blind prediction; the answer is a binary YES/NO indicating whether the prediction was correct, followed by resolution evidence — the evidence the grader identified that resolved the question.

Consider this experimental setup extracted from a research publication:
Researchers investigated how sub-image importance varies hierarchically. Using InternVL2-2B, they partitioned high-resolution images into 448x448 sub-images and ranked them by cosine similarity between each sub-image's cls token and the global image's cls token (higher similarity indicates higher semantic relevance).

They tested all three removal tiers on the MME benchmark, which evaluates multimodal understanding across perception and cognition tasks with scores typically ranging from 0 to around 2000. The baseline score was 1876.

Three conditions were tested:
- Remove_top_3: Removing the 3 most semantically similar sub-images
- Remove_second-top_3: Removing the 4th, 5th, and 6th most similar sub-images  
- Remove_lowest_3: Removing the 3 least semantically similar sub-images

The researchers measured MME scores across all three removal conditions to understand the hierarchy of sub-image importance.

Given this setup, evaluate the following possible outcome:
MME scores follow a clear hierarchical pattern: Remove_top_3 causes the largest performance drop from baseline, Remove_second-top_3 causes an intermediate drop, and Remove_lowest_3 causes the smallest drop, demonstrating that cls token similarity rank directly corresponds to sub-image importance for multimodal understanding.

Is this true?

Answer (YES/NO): YES